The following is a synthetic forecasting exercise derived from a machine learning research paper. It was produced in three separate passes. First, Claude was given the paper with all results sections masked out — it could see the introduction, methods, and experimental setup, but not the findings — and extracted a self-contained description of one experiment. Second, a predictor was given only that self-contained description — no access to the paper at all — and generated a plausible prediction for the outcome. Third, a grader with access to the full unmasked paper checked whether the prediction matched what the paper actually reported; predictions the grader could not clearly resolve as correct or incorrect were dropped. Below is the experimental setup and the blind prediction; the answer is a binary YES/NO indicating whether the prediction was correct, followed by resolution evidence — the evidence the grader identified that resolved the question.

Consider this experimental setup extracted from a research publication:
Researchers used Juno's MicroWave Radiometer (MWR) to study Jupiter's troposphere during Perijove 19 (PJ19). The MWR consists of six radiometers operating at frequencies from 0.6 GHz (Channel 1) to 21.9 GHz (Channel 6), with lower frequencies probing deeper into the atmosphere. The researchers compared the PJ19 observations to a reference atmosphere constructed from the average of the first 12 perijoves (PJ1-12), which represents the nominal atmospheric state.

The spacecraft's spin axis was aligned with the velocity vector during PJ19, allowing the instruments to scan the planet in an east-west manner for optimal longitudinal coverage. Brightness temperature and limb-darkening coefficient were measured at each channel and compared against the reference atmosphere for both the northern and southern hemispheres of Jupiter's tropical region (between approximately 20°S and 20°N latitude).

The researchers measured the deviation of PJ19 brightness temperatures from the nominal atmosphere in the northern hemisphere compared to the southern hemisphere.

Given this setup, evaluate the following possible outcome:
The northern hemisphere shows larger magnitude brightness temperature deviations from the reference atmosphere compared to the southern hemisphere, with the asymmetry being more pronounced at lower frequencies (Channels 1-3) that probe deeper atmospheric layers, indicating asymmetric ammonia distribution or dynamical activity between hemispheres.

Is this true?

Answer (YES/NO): NO